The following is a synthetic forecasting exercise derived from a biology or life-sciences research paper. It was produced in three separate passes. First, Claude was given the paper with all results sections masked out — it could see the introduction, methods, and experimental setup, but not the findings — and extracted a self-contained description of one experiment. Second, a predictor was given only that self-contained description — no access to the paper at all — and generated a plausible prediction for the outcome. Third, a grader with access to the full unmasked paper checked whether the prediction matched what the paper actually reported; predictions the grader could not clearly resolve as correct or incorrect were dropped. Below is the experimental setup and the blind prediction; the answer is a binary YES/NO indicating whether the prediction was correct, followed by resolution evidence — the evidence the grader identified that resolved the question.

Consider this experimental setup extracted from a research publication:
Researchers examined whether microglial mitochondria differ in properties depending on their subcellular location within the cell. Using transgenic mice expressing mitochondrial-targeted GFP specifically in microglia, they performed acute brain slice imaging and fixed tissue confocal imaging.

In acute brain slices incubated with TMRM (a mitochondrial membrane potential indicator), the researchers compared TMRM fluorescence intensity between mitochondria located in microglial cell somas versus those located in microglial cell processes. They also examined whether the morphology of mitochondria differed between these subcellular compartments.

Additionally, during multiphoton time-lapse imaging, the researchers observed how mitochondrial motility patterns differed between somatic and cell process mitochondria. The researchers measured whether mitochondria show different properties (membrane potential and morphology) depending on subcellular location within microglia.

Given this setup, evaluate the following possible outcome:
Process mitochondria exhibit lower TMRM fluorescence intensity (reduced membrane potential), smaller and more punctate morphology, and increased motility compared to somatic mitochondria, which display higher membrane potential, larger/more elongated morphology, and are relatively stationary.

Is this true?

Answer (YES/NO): NO